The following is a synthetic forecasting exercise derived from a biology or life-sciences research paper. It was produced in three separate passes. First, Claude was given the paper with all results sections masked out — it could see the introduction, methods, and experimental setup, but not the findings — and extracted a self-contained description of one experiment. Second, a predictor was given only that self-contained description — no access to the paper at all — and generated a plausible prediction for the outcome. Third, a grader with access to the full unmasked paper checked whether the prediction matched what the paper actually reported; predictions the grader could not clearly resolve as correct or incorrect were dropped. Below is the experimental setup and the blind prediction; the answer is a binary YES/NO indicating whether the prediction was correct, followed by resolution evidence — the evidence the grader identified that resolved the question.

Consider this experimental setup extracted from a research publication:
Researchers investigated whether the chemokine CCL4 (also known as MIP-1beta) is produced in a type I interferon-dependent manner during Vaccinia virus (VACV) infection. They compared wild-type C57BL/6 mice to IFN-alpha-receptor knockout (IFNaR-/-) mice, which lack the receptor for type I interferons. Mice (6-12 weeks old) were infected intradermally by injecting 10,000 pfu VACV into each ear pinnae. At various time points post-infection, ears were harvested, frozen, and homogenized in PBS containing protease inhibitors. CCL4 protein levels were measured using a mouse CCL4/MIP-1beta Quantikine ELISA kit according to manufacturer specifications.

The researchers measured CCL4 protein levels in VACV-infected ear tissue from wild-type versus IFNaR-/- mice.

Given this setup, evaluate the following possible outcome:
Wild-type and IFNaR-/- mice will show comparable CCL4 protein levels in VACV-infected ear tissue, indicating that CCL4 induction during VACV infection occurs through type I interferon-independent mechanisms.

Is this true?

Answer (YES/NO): NO